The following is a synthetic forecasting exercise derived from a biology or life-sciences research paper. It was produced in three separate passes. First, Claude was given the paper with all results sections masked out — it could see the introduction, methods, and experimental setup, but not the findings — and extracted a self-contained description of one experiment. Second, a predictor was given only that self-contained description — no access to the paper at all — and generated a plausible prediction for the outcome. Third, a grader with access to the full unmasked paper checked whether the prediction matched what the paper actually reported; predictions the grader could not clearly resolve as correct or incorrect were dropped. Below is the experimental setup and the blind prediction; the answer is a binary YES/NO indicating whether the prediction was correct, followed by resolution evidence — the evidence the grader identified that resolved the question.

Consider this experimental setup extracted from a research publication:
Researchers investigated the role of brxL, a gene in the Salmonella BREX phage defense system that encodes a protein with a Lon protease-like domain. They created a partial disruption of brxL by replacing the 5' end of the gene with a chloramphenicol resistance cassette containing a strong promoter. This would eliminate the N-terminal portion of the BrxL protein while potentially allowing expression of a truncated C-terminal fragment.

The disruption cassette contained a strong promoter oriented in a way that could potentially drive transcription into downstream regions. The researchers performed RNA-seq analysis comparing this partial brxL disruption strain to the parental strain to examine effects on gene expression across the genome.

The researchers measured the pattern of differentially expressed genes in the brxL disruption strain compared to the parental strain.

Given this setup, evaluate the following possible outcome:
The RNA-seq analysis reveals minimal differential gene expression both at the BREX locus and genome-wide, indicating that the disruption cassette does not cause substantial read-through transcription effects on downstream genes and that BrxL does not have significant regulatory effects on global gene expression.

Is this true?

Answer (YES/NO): NO